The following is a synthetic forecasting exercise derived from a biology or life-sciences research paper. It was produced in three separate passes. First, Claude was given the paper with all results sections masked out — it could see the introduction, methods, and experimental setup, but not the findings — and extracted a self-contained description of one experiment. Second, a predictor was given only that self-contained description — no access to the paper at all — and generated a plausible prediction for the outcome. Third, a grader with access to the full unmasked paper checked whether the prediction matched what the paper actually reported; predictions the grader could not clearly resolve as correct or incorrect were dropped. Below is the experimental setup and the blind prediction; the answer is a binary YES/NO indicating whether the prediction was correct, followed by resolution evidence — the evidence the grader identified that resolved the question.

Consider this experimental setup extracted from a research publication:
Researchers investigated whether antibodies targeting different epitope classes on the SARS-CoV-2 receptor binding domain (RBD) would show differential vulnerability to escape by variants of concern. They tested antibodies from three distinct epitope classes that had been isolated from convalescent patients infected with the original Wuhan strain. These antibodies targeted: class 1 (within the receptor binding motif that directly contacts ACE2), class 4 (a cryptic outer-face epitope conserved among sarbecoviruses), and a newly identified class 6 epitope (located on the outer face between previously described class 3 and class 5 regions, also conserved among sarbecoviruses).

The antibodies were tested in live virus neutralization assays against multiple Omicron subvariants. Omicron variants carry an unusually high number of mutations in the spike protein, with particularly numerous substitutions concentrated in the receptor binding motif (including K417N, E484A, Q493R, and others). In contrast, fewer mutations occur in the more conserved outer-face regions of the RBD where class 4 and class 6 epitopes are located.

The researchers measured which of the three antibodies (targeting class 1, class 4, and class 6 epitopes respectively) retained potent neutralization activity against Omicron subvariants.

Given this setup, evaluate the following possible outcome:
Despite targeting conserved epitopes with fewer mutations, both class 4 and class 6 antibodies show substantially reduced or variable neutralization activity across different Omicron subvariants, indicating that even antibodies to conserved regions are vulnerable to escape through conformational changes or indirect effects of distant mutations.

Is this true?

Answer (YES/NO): NO